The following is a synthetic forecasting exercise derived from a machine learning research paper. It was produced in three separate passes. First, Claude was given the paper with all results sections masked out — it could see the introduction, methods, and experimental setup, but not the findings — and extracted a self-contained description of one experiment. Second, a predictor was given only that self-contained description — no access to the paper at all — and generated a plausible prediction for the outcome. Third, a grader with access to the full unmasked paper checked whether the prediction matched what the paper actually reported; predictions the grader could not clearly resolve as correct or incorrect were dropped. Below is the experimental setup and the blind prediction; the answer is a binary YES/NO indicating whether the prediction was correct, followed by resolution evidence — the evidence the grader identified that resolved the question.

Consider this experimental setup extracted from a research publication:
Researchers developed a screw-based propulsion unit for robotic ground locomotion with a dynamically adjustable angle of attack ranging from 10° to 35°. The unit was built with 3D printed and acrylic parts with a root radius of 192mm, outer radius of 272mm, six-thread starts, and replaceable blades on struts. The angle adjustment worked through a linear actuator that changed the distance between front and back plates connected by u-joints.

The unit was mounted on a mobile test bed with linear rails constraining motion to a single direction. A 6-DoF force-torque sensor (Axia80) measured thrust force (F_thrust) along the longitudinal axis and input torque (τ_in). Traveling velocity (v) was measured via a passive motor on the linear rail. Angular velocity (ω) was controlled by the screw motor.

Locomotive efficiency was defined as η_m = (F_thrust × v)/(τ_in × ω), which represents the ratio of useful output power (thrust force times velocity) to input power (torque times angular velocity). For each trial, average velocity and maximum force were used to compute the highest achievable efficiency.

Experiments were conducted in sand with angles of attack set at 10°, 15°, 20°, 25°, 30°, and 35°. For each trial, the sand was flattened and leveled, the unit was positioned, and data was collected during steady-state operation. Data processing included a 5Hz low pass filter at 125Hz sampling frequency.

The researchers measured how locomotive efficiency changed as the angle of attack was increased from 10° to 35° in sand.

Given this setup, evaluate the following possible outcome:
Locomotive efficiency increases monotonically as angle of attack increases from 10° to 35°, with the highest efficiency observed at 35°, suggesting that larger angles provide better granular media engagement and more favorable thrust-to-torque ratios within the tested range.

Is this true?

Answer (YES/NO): NO